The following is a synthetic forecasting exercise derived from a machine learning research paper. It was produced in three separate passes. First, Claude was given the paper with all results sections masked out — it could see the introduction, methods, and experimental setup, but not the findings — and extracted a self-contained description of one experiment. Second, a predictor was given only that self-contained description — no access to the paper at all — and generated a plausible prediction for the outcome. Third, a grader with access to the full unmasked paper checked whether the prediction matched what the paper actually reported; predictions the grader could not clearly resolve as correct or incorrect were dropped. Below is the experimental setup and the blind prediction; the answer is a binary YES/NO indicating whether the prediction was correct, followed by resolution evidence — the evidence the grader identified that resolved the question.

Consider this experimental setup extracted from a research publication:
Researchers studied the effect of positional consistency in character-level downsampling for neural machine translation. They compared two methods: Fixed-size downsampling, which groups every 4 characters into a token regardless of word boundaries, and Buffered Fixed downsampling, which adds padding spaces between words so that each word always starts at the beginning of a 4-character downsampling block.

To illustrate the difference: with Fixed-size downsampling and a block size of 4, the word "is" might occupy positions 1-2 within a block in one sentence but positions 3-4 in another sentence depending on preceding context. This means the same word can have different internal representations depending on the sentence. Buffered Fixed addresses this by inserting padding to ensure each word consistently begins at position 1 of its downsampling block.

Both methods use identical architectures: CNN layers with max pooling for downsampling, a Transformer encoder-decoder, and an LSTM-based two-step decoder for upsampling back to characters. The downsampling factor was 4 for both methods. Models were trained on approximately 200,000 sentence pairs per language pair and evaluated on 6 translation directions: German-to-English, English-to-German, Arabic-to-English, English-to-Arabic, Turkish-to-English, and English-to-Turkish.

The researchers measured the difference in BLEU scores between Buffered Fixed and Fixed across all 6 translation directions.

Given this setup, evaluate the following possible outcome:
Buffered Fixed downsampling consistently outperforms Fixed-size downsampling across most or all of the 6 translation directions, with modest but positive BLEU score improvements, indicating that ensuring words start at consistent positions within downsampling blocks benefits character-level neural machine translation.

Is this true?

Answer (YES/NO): YES